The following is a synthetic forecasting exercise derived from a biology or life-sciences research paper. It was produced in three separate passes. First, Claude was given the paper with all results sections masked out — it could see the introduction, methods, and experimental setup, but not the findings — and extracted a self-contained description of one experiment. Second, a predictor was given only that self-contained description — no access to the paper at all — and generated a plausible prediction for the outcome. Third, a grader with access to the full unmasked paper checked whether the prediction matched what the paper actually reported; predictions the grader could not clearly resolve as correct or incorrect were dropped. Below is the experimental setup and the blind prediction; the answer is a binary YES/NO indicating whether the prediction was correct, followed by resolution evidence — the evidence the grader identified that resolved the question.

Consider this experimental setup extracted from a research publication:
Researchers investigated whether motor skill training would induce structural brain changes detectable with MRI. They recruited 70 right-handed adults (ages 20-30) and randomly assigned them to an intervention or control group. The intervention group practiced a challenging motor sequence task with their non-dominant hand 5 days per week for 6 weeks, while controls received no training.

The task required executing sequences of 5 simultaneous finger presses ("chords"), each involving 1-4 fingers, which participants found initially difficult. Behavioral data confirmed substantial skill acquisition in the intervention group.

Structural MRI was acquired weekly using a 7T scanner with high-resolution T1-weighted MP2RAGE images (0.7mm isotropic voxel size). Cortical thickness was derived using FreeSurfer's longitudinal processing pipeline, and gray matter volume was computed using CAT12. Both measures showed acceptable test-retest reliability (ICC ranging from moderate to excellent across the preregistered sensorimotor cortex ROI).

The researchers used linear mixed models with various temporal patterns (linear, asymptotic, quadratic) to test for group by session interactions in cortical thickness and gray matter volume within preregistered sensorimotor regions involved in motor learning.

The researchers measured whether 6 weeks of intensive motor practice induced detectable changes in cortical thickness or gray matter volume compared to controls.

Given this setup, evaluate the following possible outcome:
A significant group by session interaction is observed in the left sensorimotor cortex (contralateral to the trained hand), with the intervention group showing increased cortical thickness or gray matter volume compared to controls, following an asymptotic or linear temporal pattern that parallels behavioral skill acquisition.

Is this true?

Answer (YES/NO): NO